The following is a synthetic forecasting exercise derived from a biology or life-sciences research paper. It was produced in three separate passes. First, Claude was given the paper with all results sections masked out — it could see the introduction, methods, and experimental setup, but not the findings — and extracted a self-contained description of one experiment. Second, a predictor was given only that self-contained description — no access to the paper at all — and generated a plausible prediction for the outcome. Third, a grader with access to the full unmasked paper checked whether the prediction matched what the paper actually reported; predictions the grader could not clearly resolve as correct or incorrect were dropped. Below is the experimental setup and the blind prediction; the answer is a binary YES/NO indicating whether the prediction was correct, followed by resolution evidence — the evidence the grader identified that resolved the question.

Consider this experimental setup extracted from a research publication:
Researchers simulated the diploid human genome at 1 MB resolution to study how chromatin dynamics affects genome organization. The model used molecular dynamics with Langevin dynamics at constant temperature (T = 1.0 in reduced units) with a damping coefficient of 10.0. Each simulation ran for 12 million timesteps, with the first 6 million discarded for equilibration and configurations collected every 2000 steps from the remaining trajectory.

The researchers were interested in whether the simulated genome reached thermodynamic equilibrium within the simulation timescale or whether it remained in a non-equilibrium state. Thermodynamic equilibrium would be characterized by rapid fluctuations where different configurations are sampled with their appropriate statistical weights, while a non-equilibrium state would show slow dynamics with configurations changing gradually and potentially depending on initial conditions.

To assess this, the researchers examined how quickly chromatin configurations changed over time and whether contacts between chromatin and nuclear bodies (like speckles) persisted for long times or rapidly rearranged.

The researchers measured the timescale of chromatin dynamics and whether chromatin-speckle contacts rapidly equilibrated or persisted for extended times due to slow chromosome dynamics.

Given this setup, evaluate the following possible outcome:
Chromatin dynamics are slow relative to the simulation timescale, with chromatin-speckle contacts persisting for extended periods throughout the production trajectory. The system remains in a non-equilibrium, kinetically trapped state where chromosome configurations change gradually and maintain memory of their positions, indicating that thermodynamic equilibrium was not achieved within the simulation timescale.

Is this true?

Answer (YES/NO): YES